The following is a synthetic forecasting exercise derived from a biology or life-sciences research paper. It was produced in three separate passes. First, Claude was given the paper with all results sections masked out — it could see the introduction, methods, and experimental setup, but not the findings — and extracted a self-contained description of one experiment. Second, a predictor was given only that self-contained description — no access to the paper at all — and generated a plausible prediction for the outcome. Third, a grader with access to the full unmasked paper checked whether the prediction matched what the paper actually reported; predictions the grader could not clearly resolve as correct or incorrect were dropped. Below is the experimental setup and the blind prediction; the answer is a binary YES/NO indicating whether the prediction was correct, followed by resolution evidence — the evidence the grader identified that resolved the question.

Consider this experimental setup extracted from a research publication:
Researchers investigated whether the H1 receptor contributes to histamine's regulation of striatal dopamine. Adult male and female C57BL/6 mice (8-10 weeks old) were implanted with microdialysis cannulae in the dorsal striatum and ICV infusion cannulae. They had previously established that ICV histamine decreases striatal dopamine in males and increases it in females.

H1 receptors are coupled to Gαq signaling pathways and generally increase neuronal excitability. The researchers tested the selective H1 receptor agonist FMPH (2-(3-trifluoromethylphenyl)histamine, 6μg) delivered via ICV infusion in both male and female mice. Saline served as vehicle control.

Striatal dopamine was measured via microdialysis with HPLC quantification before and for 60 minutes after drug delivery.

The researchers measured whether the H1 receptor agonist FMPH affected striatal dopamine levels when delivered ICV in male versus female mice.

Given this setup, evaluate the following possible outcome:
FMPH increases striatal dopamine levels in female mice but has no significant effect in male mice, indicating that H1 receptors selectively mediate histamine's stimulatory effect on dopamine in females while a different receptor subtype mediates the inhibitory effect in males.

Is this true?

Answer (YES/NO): NO